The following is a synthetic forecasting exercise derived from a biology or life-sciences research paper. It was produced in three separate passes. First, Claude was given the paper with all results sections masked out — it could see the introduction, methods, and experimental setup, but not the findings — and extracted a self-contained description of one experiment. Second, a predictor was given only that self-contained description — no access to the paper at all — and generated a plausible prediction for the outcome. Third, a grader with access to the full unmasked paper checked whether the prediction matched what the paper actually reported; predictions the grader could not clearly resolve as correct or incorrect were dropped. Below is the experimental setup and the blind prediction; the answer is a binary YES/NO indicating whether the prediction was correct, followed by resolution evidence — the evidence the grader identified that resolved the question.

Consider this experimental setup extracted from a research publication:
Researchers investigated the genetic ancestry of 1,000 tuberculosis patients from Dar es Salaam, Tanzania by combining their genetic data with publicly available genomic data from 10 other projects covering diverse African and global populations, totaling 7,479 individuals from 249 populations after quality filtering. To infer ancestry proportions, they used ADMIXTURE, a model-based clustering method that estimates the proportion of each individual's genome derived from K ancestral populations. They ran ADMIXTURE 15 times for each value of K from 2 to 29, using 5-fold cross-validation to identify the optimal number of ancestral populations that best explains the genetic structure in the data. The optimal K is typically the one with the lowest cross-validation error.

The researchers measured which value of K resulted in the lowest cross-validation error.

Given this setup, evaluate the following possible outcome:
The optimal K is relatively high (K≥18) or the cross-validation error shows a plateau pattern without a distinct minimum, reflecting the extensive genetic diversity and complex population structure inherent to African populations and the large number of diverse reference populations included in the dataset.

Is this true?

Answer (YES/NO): YES